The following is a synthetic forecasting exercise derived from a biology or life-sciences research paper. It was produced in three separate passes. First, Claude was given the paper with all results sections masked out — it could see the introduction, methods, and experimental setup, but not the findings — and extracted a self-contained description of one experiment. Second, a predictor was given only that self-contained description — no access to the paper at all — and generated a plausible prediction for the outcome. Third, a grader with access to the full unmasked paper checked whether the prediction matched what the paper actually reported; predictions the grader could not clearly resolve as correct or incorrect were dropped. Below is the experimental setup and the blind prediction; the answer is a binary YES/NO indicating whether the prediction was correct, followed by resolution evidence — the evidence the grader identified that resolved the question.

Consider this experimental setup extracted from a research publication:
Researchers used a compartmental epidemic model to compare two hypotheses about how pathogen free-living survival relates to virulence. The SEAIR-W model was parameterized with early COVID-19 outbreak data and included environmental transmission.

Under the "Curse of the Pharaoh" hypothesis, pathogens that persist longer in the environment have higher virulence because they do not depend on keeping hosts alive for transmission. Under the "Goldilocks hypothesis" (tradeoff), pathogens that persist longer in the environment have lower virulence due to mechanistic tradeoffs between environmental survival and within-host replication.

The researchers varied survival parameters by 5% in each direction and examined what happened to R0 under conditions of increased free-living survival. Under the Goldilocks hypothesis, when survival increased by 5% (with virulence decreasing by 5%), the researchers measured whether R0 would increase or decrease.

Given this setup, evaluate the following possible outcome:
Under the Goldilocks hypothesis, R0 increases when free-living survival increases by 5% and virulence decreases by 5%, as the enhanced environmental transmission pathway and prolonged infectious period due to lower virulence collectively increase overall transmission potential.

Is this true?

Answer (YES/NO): NO